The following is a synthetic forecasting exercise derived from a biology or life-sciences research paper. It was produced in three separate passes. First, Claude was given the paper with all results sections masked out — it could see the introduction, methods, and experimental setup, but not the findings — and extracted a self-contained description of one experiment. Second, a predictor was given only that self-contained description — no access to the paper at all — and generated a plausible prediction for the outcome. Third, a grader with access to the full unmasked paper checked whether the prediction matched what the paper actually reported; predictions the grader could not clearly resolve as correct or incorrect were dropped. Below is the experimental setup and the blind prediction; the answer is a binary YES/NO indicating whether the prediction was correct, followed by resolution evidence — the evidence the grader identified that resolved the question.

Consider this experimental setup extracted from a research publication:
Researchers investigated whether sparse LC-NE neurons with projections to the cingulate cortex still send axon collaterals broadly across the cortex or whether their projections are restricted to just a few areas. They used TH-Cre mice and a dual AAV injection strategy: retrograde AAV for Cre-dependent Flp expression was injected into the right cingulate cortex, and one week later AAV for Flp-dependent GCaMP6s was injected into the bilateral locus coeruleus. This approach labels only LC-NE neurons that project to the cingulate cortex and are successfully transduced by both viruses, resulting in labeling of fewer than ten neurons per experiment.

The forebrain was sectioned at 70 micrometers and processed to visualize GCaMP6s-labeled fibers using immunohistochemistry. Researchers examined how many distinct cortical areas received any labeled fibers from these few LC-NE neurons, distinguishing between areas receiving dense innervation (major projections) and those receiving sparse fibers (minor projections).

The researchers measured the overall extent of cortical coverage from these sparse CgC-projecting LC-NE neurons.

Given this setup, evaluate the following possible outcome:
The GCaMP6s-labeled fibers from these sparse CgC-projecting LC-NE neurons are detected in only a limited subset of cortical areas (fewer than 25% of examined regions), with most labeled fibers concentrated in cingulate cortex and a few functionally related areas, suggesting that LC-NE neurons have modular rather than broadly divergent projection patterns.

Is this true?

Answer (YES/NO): NO